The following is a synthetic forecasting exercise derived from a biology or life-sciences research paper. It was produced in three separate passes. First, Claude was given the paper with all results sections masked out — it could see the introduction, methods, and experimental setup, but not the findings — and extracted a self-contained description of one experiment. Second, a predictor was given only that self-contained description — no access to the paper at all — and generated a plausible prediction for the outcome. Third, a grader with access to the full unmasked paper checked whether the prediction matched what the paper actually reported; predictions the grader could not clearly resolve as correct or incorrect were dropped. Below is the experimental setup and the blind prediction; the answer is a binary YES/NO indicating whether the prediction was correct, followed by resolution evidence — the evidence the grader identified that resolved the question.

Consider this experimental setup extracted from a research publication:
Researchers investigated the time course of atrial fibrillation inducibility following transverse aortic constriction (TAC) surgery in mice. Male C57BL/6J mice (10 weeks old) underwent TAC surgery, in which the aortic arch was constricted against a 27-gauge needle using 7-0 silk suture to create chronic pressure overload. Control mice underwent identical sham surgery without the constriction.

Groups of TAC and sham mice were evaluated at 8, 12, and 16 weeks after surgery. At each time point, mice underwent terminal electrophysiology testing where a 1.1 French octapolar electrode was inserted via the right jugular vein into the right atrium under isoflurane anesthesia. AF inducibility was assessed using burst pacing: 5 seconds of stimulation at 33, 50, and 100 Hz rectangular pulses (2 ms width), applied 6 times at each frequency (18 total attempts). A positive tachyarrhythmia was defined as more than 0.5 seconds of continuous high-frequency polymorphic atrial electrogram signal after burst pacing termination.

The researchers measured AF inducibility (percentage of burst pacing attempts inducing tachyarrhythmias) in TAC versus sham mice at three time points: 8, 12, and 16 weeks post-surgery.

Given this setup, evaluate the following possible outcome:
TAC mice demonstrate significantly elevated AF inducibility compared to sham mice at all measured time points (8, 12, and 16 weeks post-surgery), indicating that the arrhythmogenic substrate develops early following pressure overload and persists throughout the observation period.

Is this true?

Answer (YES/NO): NO